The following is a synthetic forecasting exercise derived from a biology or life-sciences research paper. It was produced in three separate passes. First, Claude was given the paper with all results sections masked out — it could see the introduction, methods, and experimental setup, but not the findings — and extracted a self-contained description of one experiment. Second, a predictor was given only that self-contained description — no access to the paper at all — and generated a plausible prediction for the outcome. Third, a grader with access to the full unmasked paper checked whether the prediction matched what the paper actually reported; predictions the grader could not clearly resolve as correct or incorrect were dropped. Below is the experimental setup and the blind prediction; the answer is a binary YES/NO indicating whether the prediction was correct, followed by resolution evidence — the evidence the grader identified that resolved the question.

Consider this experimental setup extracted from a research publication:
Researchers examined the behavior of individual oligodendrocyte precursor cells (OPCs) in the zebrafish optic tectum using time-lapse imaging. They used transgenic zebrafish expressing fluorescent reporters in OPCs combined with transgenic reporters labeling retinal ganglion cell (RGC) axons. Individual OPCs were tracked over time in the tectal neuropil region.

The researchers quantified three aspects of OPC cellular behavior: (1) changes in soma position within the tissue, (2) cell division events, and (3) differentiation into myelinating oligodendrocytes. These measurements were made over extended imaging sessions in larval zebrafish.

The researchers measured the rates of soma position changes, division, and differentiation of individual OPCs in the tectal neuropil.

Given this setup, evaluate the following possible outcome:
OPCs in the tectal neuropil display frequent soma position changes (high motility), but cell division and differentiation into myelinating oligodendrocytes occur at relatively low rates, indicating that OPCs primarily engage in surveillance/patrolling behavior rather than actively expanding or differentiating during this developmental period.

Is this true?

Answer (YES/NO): NO